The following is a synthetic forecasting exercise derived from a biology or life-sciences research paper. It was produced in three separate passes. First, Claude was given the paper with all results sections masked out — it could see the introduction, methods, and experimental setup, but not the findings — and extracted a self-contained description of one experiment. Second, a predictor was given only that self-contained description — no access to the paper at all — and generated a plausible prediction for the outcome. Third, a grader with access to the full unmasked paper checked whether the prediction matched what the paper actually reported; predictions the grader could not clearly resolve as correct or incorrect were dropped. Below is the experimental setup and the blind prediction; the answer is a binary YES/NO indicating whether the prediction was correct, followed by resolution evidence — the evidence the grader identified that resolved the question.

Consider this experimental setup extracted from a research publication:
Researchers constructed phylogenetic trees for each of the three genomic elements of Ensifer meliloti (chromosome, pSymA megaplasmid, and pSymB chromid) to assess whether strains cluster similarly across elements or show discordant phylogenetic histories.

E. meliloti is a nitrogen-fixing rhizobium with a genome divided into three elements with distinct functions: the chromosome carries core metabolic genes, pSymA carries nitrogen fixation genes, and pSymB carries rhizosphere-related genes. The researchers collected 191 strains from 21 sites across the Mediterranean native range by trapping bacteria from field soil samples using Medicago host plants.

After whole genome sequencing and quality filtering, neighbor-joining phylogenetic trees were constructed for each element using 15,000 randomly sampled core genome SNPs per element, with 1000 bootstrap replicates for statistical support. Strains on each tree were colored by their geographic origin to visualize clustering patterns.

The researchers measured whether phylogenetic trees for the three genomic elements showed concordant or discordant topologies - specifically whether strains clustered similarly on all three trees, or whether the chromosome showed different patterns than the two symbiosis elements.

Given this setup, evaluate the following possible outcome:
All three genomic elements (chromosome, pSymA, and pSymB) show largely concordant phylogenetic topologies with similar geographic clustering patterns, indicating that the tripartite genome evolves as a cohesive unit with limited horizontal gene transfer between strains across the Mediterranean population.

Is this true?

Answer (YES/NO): NO